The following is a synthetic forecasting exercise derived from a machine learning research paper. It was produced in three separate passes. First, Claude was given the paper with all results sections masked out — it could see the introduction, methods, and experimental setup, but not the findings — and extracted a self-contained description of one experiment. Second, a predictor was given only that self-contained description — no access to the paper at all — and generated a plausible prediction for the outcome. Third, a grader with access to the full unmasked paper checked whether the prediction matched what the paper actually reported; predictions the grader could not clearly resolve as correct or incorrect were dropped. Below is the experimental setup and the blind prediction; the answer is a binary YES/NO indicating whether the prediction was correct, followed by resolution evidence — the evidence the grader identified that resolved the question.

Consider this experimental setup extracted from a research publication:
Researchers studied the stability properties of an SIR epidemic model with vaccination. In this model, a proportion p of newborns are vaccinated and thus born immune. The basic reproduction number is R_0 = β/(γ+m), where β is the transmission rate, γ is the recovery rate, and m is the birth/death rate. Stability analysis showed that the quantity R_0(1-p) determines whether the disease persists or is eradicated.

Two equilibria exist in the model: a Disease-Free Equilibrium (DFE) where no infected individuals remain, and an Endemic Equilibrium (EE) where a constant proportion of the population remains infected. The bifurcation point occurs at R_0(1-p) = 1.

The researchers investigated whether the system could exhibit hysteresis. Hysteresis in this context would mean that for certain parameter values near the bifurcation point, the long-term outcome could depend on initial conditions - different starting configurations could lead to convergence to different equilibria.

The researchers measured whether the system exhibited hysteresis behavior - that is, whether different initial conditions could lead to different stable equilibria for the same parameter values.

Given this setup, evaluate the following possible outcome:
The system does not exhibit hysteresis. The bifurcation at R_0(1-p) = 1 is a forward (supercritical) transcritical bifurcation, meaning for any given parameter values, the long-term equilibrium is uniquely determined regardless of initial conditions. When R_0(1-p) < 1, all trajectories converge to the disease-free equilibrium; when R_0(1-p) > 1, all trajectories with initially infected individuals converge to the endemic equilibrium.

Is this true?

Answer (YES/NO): YES